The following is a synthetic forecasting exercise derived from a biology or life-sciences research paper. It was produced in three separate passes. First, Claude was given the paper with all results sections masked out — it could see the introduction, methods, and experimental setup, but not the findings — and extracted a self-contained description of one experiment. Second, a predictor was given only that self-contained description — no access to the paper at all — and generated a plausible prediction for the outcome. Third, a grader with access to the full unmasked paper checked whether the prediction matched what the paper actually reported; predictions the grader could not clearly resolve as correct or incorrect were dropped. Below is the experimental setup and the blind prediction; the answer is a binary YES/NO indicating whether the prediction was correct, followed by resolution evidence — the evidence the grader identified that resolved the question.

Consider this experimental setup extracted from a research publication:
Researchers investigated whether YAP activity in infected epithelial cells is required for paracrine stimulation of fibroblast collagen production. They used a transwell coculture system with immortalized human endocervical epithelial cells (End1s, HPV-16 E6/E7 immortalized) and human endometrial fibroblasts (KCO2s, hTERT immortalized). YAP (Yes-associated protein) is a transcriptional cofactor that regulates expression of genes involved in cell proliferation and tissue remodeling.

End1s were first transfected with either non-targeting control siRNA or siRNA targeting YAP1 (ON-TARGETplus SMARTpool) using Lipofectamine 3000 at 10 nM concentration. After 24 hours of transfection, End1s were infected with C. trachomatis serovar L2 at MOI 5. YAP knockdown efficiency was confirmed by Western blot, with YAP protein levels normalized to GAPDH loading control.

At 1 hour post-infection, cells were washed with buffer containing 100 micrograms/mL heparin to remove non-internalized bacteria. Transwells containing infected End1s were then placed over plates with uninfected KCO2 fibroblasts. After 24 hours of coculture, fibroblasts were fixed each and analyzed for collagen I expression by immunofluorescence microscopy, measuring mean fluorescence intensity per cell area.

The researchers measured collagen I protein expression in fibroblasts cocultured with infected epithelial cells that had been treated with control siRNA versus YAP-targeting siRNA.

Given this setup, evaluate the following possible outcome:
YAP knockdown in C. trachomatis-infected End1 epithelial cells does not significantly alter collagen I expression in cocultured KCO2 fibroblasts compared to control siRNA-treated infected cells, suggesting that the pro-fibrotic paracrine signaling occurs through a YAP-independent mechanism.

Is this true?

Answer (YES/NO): NO